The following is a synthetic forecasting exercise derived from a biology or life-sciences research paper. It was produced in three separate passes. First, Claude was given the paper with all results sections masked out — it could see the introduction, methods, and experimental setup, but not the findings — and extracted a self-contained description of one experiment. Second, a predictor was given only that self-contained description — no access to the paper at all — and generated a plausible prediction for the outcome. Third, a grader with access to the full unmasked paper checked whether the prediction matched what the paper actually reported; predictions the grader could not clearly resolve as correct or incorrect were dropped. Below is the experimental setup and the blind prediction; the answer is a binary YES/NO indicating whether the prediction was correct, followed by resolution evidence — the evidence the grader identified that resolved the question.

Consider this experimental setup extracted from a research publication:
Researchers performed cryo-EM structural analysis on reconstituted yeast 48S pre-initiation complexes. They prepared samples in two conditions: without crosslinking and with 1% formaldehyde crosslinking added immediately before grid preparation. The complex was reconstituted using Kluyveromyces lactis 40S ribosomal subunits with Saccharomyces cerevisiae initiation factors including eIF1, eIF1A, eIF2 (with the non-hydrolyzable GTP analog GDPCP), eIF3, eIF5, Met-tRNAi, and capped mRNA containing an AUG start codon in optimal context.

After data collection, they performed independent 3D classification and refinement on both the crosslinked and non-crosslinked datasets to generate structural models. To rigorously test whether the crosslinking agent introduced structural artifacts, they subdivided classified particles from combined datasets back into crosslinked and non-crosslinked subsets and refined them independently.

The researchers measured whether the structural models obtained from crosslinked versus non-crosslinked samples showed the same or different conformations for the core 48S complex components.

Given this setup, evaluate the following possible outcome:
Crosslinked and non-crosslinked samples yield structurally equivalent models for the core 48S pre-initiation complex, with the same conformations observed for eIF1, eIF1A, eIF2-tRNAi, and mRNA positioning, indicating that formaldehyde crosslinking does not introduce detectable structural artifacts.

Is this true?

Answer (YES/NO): YES